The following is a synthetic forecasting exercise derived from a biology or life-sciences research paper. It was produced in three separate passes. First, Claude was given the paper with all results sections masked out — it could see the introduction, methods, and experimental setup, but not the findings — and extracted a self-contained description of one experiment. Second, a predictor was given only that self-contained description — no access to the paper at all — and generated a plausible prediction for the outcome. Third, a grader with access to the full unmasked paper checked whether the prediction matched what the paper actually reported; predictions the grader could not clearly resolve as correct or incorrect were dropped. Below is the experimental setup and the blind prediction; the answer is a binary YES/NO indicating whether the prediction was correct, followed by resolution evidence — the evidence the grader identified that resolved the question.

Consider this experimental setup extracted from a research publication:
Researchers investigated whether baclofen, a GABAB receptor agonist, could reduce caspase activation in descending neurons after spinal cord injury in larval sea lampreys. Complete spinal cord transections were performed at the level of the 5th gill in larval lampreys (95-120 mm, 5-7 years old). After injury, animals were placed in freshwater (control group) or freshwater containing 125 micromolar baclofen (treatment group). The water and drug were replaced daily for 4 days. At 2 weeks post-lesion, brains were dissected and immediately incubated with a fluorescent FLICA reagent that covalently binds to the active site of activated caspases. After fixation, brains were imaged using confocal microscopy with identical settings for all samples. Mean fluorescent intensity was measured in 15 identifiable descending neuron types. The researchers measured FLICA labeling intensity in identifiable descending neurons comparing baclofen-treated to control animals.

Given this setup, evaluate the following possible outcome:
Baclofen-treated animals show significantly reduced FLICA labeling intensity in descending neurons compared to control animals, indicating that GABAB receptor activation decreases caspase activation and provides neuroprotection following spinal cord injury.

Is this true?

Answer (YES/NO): YES